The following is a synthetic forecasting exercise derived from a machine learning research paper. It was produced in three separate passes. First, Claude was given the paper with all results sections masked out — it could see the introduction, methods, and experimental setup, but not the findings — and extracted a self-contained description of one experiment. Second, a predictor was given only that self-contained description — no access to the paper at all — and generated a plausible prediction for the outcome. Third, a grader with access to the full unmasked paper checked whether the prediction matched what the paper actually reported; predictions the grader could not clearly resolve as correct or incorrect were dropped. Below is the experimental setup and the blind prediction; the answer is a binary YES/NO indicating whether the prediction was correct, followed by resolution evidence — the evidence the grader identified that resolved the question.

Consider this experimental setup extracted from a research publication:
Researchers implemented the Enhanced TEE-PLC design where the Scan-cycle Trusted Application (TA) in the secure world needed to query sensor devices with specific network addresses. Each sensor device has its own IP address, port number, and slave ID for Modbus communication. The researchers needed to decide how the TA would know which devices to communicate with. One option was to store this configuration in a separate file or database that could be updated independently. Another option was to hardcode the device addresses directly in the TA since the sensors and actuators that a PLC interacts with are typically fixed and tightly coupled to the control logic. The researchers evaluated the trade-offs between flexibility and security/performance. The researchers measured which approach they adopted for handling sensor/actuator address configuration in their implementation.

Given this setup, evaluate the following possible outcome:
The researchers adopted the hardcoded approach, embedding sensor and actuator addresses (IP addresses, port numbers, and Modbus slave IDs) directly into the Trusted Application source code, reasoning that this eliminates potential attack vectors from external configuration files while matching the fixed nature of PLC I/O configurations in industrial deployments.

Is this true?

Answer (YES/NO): YES